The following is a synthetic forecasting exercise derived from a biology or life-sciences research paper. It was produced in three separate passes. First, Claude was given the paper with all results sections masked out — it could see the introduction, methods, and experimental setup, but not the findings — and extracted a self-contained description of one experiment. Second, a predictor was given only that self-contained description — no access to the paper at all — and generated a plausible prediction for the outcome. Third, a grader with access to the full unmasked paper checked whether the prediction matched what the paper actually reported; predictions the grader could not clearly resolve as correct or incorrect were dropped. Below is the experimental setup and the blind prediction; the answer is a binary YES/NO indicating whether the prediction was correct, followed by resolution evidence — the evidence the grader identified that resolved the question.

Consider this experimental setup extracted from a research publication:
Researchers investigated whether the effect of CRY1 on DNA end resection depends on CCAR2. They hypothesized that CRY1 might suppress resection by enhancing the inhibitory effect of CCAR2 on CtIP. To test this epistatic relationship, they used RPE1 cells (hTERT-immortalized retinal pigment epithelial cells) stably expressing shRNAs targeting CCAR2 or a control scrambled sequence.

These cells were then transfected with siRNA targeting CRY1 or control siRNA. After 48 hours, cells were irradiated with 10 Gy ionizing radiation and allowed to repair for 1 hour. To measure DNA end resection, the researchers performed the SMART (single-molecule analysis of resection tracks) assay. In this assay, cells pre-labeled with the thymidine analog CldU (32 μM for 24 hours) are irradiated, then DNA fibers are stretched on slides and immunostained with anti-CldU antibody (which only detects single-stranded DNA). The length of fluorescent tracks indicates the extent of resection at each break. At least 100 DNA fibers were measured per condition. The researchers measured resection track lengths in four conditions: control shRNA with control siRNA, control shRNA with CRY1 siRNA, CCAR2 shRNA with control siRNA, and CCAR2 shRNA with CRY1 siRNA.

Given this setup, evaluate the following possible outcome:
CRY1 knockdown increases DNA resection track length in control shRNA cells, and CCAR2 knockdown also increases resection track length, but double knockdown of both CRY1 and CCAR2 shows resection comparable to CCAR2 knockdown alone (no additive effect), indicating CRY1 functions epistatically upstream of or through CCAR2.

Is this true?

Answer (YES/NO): YES